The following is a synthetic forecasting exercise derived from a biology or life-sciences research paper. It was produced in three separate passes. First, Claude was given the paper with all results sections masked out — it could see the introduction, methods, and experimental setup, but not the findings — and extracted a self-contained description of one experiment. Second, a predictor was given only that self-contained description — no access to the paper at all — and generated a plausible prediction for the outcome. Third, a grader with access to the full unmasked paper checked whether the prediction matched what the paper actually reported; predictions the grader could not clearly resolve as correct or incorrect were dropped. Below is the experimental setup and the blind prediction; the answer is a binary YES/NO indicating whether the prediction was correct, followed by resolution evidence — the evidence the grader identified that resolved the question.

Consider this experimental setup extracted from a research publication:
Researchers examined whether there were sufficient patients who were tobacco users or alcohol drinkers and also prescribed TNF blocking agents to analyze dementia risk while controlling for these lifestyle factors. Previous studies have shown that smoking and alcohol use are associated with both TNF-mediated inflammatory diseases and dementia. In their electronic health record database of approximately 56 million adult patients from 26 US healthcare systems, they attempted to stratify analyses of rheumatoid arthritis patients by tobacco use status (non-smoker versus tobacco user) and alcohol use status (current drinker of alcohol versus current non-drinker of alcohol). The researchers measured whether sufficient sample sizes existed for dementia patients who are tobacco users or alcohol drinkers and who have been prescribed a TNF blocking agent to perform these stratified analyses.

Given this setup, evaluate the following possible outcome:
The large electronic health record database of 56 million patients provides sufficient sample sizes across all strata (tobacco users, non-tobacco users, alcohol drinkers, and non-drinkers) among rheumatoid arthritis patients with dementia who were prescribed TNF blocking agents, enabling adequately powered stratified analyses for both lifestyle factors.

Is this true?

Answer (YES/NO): NO